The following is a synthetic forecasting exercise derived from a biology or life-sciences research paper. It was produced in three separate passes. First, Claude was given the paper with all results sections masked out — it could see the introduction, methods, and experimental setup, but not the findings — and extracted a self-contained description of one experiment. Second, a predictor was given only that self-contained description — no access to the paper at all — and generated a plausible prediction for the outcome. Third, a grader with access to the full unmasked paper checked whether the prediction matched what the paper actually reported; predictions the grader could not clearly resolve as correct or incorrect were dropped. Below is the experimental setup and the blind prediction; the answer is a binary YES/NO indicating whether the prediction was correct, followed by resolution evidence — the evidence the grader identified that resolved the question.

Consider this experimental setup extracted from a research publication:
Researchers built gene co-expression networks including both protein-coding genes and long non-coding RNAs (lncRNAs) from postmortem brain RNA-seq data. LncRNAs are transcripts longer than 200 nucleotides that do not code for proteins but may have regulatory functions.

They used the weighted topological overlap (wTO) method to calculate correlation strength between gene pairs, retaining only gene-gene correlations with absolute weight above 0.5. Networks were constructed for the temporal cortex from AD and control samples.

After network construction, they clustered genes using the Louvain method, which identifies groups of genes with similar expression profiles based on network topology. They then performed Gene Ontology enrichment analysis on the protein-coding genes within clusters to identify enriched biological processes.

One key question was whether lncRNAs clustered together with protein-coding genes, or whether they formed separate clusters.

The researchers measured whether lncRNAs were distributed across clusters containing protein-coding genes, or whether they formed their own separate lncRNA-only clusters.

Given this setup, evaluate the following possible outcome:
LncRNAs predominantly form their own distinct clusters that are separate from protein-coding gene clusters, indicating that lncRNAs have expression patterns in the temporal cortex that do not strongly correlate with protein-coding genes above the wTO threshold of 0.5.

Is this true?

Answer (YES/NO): NO